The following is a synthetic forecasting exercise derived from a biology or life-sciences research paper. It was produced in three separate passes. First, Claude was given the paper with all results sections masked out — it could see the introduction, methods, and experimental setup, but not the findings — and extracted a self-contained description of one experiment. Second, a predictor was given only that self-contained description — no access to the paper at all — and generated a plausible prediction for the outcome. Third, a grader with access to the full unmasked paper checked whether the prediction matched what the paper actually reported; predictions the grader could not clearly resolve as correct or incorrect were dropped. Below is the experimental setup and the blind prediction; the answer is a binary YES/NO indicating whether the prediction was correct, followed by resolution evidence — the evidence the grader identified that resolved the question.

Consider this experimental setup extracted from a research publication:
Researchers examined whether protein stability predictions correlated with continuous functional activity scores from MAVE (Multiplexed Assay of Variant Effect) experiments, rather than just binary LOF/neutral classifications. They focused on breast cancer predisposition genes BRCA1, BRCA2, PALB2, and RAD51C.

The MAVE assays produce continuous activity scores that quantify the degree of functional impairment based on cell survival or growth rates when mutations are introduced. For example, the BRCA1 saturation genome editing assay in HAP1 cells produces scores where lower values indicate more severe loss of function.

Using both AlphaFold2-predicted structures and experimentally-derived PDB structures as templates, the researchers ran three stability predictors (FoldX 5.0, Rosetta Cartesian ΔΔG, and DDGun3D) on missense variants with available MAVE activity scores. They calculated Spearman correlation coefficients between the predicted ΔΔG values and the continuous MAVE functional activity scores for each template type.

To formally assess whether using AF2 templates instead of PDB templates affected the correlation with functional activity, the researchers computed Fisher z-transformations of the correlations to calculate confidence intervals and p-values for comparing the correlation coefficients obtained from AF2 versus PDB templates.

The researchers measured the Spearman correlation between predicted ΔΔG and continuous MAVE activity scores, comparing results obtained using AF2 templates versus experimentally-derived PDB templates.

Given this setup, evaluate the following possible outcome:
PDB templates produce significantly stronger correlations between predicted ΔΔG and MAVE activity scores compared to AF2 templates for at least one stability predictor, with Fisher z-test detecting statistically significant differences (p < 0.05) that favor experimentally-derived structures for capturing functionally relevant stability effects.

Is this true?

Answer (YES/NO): NO